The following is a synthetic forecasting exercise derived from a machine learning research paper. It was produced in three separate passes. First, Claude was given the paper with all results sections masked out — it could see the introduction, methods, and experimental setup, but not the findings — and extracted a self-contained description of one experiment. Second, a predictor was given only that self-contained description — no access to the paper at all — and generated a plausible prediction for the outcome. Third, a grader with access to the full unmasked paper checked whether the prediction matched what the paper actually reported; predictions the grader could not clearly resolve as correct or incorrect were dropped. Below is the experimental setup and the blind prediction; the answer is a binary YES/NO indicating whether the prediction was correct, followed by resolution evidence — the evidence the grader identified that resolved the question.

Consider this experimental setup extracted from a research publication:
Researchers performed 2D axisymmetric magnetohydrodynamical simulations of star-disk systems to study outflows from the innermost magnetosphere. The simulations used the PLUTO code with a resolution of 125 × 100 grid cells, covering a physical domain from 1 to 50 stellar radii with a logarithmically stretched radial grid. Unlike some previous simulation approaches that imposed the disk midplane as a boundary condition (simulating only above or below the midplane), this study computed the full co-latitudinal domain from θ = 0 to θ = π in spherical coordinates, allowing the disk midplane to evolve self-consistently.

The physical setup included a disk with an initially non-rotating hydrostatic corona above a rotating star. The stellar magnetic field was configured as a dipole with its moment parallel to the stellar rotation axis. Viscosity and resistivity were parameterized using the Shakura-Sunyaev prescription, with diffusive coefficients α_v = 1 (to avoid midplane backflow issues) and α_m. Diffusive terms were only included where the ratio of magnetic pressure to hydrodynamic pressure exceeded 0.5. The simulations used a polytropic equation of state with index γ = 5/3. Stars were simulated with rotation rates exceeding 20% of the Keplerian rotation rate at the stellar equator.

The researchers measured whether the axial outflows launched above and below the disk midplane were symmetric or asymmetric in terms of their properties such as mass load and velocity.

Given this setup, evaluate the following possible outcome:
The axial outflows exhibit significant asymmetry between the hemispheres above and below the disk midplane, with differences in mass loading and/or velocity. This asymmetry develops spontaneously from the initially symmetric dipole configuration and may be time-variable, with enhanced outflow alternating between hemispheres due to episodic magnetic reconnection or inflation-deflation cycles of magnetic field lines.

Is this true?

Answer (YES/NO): NO